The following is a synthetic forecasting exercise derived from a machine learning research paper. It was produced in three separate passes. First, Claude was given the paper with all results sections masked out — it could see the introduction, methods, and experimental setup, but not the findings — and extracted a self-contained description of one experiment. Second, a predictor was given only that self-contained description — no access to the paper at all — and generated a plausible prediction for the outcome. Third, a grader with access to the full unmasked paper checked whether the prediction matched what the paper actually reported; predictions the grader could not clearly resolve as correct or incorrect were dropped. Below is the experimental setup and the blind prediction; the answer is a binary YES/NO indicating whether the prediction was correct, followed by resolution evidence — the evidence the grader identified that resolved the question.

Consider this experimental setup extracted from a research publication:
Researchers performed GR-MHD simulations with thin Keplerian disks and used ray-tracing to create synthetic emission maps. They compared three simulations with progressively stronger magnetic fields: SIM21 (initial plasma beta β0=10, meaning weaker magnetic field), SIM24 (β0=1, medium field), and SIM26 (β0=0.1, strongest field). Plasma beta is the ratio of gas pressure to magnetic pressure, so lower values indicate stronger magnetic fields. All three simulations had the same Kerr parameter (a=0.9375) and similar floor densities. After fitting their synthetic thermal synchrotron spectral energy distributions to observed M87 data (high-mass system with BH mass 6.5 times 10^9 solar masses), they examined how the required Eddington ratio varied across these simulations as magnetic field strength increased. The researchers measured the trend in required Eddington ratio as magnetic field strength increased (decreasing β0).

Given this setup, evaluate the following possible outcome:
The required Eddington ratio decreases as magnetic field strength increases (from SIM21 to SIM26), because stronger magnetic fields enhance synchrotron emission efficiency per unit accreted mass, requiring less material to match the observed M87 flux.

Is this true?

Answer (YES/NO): YES